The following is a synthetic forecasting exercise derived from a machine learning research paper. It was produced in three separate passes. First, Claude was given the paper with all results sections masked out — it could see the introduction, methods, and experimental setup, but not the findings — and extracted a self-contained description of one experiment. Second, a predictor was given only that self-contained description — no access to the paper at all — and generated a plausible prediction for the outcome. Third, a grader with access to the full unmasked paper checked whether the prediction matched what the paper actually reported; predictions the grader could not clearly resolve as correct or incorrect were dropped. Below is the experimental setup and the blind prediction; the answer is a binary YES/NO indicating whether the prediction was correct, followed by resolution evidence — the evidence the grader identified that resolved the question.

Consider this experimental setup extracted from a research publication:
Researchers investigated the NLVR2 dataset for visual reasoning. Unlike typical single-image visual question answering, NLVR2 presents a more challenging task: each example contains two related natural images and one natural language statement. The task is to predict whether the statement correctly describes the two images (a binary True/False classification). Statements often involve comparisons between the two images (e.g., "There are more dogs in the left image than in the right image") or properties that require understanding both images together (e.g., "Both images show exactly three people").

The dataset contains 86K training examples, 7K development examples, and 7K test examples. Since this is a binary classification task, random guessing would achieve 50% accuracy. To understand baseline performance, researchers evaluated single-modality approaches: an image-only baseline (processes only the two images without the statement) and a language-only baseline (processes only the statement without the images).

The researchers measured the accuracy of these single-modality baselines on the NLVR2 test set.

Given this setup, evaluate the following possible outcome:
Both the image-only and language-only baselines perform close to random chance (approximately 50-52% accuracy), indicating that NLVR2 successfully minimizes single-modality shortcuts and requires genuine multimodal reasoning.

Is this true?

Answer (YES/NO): YES